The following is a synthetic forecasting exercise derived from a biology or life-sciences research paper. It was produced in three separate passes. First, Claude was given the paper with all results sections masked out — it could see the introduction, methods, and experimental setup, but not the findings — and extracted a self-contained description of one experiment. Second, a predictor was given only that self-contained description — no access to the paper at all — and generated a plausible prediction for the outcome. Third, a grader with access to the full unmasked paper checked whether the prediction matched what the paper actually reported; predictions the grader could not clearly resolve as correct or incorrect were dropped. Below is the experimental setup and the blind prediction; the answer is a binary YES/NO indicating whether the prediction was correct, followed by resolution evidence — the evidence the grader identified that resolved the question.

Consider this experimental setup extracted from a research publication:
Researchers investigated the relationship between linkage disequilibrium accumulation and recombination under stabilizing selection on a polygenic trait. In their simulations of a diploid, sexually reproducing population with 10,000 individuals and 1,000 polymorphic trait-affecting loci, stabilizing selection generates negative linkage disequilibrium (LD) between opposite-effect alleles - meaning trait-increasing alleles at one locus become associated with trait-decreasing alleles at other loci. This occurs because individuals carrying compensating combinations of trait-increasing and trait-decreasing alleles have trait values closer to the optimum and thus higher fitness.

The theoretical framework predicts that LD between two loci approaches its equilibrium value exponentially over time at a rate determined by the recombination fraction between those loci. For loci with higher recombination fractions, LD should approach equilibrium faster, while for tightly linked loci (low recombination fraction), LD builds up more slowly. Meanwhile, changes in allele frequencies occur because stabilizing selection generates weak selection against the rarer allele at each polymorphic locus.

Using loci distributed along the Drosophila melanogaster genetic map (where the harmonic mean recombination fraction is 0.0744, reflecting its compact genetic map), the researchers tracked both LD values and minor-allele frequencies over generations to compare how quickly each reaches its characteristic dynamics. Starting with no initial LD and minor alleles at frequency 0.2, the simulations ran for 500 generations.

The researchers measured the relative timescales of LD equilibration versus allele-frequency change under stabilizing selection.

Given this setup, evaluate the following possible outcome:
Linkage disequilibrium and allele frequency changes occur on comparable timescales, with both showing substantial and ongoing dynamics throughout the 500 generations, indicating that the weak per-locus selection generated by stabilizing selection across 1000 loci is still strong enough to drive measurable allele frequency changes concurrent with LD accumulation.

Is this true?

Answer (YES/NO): NO